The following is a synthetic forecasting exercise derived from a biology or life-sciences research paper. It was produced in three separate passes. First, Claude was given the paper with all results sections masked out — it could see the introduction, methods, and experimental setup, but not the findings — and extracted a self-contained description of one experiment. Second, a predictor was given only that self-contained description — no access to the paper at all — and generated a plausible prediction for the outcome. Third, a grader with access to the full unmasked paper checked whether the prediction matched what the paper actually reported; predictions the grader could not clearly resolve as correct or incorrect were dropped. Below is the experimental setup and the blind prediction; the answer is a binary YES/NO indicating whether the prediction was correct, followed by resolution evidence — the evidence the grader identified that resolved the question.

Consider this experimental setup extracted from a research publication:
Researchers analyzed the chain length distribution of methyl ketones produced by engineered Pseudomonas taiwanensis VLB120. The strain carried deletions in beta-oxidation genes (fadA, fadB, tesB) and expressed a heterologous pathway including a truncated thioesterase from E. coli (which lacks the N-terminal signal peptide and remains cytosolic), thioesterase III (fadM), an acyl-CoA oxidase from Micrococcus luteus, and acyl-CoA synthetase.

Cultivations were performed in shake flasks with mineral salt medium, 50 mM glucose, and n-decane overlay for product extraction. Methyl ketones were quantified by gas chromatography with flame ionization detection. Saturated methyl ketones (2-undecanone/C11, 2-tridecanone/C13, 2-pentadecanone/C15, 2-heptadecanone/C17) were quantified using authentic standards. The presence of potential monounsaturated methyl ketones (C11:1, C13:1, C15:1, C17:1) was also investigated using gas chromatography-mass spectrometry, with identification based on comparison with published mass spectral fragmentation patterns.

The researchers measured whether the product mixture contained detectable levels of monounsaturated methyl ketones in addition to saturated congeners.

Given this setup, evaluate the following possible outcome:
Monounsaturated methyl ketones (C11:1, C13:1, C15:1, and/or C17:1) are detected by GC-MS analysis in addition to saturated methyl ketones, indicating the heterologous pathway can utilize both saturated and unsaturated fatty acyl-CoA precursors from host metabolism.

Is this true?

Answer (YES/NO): YES